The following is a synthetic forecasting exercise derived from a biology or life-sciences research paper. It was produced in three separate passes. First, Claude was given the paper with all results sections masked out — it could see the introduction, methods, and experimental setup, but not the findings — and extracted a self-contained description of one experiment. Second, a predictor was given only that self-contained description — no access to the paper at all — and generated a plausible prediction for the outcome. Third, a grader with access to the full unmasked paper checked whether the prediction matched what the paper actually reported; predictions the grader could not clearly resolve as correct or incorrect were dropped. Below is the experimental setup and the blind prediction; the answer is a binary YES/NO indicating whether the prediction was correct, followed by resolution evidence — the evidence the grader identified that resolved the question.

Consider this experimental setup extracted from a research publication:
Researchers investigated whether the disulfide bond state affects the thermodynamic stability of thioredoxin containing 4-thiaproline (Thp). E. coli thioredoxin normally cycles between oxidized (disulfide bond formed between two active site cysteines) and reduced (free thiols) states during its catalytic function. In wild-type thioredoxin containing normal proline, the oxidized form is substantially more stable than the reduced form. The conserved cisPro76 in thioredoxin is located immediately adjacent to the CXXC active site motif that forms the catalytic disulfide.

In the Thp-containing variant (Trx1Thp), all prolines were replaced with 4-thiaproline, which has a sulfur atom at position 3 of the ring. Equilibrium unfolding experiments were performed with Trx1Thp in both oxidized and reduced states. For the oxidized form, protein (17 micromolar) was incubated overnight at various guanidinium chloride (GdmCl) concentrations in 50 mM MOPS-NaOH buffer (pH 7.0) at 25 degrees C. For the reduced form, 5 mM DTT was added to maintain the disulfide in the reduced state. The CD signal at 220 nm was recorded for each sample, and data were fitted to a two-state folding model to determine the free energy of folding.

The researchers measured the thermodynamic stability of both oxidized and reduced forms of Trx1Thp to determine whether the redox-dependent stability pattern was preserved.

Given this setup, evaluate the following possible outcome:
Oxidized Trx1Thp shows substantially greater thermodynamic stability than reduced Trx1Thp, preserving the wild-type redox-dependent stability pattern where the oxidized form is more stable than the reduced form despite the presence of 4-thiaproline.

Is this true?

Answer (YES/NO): YES